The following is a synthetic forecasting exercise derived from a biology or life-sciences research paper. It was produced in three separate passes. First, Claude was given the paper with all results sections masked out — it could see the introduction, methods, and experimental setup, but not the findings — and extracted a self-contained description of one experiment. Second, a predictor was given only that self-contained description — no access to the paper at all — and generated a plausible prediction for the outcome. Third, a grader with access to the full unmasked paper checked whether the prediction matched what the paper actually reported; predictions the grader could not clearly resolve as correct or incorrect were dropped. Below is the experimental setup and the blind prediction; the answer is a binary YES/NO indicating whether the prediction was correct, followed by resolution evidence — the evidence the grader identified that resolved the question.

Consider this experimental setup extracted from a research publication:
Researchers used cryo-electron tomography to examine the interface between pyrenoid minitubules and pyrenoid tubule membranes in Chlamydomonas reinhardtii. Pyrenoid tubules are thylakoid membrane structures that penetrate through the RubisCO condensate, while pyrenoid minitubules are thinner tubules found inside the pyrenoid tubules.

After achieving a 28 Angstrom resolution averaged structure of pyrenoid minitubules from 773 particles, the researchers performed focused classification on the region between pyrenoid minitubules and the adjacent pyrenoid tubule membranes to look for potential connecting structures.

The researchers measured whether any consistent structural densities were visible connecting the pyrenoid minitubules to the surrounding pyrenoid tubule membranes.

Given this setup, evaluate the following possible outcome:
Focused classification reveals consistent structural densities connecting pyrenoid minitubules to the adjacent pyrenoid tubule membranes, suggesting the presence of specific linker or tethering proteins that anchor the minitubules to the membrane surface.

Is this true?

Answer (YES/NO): YES